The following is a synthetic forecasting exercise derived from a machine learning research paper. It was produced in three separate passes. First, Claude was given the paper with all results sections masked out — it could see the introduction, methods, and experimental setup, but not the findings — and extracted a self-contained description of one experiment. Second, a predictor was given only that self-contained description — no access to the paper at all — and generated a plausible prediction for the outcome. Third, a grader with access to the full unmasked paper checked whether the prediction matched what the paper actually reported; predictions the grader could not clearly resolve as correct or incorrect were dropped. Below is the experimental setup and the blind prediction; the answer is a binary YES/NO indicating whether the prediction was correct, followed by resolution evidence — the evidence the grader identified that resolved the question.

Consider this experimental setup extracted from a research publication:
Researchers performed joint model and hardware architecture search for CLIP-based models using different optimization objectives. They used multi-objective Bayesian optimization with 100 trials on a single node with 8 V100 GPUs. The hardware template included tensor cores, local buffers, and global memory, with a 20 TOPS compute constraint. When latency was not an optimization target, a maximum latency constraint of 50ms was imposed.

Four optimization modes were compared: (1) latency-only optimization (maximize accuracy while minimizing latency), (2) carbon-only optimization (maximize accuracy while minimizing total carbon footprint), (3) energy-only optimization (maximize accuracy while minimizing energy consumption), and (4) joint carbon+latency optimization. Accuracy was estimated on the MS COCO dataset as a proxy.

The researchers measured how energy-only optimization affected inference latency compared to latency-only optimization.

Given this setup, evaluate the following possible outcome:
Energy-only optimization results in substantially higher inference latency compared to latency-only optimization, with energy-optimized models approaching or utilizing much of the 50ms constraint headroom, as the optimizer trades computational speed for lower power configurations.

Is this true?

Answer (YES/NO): NO